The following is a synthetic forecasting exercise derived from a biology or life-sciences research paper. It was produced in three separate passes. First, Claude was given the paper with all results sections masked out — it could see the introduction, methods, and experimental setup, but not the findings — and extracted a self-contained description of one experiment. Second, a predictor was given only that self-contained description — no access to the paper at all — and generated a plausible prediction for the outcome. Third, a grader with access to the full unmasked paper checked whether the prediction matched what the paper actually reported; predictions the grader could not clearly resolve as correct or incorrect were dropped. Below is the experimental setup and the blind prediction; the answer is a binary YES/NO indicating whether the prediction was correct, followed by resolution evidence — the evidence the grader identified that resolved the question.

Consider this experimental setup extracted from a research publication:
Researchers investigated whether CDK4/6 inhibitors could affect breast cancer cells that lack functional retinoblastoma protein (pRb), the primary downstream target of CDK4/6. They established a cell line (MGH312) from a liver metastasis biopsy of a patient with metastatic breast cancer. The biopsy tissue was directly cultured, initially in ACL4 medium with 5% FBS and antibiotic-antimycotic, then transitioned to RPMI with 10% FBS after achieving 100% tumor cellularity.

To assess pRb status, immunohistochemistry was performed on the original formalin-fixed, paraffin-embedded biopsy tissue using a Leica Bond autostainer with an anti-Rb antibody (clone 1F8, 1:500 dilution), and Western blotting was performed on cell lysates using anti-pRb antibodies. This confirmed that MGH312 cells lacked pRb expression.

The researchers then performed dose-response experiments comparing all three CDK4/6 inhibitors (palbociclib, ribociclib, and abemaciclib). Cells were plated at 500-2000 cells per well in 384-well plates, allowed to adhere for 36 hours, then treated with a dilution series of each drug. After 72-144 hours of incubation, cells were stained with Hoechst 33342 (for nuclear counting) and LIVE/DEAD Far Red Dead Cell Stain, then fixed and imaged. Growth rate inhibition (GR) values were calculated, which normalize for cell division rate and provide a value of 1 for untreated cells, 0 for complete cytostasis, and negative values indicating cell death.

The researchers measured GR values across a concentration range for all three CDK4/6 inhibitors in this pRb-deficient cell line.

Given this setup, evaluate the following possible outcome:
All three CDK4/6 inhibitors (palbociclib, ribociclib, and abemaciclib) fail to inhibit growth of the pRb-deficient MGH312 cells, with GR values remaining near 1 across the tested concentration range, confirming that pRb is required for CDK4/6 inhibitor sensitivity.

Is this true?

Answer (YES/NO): NO